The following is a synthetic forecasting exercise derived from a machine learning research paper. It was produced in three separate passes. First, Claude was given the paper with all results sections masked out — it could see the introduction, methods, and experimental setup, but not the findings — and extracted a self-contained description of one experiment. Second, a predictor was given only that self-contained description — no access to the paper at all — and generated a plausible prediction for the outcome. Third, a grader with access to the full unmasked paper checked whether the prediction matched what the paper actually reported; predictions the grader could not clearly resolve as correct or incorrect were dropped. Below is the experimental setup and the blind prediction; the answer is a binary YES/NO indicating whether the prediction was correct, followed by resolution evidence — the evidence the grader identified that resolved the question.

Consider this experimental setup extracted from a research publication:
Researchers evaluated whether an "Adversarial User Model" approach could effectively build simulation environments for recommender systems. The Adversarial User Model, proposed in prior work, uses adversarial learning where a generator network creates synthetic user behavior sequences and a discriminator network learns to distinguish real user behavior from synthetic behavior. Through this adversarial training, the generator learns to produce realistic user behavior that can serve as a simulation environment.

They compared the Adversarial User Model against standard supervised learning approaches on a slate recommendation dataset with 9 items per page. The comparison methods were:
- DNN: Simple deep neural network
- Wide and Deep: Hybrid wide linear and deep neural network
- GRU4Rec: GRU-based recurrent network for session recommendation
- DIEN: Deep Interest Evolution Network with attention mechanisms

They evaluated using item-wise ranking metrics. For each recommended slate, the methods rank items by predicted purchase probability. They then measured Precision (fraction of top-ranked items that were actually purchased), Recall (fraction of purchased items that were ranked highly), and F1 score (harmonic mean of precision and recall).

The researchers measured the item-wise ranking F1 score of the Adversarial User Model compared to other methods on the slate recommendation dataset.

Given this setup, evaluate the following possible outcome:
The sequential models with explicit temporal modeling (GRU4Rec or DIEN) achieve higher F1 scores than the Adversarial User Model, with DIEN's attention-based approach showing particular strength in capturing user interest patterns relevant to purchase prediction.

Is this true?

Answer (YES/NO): YES